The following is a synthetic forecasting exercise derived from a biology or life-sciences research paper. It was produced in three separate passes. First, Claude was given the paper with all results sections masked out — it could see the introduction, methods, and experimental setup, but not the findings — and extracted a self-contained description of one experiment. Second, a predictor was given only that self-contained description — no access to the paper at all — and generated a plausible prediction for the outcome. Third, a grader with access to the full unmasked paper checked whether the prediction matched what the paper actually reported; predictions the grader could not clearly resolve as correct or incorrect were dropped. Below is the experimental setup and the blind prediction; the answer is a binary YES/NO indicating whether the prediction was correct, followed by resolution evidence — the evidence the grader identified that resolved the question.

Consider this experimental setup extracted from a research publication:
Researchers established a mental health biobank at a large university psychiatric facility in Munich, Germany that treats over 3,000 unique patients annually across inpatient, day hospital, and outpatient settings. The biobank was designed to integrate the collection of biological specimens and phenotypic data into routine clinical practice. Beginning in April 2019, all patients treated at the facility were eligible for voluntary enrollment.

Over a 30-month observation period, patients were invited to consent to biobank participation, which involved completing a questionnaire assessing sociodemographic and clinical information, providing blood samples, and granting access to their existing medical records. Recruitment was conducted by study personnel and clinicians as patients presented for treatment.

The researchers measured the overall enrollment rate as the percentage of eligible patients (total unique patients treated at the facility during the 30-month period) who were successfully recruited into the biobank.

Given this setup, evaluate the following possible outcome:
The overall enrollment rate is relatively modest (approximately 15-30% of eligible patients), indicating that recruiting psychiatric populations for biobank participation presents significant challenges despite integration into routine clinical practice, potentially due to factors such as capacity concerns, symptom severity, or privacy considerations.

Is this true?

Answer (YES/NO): NO